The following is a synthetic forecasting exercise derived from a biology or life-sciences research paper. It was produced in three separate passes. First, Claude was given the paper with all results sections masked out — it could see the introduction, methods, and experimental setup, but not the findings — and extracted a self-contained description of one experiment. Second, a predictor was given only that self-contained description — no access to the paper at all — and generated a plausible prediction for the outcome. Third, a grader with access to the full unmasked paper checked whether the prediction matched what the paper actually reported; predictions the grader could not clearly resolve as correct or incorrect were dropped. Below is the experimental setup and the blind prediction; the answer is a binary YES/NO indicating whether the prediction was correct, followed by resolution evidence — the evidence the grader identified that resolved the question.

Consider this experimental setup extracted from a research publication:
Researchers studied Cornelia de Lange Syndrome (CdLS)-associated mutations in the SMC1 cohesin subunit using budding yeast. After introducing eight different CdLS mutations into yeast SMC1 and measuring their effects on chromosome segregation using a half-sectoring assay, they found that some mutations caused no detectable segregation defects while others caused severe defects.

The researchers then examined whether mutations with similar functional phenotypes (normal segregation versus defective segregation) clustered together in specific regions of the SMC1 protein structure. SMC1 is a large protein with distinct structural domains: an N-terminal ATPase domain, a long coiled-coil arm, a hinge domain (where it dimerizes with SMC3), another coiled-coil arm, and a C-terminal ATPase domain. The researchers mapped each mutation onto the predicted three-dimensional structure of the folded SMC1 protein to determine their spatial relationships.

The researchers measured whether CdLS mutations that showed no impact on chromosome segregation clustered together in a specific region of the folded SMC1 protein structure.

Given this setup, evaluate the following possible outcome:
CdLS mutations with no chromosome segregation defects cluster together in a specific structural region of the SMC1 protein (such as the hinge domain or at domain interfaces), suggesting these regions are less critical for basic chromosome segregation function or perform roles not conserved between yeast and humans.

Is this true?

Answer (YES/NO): YES